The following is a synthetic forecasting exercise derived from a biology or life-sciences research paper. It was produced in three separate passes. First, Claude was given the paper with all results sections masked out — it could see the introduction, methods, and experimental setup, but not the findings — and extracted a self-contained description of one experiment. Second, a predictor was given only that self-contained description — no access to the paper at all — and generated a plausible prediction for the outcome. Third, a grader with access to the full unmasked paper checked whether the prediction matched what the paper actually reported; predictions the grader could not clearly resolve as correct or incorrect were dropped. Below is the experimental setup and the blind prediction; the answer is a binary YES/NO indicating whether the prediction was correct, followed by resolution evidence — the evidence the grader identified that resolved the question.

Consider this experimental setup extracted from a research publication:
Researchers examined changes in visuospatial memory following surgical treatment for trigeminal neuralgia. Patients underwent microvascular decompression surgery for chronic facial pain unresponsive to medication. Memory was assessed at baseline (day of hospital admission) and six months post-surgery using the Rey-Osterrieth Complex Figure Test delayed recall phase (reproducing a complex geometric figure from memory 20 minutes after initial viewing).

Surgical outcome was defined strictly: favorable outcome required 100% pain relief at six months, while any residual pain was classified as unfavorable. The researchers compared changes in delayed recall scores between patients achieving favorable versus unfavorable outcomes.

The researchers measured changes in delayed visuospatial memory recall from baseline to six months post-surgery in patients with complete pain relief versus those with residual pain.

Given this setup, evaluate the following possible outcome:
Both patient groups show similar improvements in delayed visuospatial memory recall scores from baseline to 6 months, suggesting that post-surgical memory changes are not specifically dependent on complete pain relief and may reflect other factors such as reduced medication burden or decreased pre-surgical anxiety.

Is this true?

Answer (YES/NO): NO